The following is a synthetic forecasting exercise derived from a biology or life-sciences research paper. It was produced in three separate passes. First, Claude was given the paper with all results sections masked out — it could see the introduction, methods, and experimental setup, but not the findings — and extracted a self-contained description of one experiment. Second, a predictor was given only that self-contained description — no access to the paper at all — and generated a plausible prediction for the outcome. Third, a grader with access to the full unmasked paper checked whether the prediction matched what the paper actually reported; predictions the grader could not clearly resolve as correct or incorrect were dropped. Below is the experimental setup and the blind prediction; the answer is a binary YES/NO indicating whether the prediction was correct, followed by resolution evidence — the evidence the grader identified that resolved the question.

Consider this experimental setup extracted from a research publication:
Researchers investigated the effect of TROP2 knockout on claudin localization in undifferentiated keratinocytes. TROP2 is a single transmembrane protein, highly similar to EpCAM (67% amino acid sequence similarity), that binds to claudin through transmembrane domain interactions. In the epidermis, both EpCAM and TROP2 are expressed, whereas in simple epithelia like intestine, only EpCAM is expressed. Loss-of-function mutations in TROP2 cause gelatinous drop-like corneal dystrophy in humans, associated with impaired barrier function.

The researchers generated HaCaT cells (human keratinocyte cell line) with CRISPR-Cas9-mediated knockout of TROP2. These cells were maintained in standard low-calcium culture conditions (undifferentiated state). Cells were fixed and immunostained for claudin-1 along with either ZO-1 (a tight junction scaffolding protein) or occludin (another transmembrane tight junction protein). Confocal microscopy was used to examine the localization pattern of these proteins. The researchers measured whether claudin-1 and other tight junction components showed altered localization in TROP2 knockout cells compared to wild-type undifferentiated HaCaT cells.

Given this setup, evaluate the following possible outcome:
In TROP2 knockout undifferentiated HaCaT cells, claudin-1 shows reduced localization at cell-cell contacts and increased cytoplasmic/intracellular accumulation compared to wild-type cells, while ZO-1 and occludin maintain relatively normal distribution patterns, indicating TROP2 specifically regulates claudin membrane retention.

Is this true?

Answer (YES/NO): NO